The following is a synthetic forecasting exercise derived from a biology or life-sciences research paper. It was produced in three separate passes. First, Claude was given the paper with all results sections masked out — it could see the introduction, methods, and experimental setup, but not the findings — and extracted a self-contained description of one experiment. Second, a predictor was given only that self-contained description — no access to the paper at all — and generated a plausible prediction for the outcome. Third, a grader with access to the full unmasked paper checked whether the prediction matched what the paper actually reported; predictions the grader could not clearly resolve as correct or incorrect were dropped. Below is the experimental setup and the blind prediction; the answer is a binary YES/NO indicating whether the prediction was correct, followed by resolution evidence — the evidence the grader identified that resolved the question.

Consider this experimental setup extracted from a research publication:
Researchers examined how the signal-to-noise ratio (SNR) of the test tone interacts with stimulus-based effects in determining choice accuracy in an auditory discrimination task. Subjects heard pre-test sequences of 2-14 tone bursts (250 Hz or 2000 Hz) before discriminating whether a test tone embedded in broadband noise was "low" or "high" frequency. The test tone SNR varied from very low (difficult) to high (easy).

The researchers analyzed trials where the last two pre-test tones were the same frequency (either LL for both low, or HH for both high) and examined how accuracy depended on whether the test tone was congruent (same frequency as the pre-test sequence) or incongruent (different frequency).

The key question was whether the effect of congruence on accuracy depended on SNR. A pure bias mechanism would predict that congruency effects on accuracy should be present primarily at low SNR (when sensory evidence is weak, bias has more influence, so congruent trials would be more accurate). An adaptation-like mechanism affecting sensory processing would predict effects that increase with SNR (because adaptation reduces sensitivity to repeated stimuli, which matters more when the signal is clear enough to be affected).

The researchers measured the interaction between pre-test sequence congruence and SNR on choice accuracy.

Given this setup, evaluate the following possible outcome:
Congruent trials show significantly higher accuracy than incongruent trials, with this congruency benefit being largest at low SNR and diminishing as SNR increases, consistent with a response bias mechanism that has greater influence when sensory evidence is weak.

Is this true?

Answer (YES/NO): NO